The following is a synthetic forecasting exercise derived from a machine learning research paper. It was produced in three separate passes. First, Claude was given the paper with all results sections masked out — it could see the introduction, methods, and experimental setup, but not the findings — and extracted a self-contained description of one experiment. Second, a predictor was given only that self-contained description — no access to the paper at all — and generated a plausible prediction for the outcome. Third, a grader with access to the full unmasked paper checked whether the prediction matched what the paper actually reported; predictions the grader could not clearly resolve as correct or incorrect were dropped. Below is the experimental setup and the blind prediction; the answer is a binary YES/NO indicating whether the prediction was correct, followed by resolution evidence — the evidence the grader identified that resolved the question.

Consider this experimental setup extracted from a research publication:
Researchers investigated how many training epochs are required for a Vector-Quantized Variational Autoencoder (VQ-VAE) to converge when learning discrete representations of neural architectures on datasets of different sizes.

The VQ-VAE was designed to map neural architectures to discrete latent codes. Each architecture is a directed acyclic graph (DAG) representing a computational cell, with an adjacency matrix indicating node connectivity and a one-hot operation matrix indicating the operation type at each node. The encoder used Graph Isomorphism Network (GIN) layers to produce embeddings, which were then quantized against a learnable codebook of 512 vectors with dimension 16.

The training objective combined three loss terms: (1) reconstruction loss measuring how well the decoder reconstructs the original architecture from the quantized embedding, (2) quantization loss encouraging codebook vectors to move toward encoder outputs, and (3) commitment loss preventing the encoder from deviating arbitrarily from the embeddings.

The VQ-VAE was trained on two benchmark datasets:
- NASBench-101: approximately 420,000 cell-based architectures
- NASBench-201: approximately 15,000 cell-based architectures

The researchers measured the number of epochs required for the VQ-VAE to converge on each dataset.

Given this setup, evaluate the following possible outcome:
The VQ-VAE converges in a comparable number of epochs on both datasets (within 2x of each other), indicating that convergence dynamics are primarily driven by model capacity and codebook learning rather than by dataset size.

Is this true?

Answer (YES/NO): YES